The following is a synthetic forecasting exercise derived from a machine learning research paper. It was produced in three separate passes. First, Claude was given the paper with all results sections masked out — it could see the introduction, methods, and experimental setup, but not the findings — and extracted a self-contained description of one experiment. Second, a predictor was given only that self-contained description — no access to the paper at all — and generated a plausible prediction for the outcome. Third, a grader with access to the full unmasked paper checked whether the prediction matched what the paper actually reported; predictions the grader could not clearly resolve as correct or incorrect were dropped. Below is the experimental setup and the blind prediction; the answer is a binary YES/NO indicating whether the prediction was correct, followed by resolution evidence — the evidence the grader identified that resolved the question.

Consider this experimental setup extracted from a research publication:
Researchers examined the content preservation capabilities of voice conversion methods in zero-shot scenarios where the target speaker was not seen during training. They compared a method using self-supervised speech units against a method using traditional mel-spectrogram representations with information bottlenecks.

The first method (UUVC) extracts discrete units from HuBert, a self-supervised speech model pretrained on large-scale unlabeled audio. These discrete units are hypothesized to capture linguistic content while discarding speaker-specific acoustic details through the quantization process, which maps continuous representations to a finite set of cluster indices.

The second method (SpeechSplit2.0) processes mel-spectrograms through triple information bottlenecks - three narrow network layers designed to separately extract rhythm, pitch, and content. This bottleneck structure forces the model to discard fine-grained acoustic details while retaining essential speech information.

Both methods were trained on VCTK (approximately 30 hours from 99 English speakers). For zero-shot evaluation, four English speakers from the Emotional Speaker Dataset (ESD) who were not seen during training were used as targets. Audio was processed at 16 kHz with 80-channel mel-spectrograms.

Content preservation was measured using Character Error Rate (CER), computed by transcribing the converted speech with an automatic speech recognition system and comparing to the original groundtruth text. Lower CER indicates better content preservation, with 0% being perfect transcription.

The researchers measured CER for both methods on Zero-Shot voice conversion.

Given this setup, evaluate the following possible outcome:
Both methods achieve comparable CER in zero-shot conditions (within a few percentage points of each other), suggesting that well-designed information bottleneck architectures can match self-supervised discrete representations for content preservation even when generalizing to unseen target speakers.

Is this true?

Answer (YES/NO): NO